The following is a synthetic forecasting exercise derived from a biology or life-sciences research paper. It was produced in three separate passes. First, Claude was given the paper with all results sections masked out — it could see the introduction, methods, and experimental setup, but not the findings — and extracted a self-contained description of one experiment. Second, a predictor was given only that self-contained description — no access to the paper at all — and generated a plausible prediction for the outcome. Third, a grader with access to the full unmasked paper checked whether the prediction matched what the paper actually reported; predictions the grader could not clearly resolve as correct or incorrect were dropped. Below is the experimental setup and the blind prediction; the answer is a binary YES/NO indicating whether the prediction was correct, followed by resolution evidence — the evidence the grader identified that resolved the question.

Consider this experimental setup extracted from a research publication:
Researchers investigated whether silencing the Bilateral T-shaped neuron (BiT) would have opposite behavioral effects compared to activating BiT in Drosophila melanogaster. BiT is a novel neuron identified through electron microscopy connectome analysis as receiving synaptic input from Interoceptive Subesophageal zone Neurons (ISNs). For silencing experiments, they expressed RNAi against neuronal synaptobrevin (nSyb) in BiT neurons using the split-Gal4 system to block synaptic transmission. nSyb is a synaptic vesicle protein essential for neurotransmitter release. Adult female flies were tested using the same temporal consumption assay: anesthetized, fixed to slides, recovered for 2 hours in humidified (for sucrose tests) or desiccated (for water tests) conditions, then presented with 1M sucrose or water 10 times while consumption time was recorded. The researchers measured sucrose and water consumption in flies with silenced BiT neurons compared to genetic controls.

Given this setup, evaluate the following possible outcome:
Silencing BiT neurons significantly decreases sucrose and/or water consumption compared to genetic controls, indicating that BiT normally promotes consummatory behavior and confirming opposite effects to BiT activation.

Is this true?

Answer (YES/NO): NO